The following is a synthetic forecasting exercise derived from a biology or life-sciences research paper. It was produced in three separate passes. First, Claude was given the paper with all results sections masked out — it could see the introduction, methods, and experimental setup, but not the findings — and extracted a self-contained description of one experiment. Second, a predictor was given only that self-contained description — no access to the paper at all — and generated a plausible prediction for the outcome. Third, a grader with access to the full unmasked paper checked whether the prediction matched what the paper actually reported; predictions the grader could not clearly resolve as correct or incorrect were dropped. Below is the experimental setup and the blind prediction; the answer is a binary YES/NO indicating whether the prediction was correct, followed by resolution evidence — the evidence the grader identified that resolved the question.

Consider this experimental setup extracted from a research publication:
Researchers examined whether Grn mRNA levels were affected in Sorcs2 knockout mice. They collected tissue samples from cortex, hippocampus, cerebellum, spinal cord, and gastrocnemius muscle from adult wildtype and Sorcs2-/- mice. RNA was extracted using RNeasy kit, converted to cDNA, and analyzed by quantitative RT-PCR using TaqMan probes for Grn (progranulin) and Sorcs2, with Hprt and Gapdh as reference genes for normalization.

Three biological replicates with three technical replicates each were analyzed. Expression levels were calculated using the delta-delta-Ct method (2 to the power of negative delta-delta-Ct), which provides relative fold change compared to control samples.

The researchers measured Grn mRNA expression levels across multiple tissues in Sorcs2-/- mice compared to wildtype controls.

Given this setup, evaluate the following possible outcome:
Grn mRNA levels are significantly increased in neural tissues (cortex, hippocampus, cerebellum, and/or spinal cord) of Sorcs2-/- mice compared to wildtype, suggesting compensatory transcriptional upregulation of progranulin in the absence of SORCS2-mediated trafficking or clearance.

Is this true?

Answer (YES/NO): NO